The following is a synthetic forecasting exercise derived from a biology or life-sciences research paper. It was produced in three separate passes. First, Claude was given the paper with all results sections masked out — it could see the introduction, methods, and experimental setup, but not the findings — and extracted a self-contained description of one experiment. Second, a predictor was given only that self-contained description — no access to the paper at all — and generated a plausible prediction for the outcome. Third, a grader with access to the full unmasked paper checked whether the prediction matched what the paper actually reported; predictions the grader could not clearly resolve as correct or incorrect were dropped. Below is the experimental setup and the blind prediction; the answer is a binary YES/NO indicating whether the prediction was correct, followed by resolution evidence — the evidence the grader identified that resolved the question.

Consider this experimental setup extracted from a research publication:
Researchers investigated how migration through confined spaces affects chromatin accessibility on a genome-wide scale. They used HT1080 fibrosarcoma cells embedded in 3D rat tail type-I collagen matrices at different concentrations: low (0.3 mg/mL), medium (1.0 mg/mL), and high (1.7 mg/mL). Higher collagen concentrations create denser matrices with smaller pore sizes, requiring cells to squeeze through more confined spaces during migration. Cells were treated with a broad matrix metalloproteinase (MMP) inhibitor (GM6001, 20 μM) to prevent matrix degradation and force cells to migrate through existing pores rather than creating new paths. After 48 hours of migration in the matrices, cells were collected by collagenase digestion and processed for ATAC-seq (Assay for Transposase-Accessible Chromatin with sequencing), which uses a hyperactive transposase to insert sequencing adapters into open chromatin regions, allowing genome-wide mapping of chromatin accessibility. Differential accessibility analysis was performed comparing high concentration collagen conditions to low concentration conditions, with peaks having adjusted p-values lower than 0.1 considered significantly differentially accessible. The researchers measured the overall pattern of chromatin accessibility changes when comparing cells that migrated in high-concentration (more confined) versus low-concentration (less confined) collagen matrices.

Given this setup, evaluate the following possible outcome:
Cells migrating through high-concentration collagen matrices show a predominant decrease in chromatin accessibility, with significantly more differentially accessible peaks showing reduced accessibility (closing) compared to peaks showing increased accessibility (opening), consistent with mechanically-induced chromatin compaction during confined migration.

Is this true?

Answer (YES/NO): YES